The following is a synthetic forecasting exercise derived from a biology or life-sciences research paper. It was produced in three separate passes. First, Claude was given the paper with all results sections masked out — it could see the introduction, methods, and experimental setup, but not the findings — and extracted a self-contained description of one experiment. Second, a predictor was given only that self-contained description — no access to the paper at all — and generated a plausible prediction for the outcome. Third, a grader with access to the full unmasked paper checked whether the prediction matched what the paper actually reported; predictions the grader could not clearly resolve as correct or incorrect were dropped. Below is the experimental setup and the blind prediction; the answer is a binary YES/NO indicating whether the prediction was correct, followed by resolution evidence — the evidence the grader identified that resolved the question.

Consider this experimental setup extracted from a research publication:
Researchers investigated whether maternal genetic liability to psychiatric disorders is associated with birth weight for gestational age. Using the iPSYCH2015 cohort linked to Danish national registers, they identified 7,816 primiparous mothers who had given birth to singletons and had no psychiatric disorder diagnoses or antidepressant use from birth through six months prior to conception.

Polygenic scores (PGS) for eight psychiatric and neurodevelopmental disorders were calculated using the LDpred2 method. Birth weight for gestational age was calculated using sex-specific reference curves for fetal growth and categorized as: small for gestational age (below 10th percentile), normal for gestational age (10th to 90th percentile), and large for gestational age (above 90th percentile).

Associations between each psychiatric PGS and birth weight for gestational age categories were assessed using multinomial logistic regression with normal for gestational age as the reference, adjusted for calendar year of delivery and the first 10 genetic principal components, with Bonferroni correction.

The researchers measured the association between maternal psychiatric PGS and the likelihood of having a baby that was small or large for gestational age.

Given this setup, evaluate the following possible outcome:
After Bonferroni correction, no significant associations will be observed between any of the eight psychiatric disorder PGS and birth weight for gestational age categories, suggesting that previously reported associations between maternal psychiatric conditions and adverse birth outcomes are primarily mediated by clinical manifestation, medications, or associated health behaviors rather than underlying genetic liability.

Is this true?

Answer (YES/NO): YES